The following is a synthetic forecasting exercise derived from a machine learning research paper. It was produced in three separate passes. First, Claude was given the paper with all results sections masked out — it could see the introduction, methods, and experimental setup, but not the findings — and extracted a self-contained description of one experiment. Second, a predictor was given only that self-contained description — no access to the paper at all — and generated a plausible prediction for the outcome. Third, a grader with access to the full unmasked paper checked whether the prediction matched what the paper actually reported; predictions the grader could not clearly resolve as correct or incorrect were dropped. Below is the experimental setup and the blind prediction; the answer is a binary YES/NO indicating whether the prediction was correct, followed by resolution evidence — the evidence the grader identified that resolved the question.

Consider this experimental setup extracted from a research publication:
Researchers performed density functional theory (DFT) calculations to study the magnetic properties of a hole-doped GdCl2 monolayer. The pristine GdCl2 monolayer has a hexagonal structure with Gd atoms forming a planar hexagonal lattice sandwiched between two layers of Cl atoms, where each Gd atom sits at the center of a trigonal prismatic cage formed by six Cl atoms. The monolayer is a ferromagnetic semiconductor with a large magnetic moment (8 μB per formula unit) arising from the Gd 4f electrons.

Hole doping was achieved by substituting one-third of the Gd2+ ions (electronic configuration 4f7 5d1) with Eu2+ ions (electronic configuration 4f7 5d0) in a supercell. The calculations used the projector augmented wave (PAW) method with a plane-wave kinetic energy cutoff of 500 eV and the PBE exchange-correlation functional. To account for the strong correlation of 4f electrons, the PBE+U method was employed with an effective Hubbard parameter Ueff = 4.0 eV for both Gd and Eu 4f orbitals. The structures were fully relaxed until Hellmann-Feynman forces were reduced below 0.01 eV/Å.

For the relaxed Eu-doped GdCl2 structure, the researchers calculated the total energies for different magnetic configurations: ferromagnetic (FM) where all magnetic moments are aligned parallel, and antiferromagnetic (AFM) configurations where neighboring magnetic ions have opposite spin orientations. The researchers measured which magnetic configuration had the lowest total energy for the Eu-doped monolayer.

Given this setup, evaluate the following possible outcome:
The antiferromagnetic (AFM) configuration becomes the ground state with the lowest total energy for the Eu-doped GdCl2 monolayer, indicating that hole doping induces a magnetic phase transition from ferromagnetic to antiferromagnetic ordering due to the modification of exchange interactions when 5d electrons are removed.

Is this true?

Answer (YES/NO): NO